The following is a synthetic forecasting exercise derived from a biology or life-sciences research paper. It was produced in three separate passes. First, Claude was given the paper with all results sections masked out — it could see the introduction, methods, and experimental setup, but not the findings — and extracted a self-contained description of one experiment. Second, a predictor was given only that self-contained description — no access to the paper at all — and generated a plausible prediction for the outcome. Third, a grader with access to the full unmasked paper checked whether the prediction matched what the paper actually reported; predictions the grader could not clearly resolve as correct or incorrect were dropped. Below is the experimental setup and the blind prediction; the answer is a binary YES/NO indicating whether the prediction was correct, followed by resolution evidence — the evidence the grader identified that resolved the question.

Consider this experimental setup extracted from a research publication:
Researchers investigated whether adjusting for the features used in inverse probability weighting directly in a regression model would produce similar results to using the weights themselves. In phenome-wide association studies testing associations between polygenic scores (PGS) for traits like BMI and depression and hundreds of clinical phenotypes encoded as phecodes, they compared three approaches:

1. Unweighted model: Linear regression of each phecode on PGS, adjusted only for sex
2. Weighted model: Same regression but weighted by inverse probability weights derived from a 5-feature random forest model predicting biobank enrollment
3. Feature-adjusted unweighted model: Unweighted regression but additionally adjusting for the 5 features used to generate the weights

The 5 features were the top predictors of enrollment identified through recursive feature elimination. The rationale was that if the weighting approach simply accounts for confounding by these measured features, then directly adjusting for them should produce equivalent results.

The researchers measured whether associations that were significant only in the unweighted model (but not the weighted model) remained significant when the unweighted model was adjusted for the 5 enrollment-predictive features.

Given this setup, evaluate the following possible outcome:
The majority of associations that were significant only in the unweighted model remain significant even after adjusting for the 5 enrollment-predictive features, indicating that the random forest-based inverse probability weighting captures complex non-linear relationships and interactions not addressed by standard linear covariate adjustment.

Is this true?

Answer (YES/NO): NO